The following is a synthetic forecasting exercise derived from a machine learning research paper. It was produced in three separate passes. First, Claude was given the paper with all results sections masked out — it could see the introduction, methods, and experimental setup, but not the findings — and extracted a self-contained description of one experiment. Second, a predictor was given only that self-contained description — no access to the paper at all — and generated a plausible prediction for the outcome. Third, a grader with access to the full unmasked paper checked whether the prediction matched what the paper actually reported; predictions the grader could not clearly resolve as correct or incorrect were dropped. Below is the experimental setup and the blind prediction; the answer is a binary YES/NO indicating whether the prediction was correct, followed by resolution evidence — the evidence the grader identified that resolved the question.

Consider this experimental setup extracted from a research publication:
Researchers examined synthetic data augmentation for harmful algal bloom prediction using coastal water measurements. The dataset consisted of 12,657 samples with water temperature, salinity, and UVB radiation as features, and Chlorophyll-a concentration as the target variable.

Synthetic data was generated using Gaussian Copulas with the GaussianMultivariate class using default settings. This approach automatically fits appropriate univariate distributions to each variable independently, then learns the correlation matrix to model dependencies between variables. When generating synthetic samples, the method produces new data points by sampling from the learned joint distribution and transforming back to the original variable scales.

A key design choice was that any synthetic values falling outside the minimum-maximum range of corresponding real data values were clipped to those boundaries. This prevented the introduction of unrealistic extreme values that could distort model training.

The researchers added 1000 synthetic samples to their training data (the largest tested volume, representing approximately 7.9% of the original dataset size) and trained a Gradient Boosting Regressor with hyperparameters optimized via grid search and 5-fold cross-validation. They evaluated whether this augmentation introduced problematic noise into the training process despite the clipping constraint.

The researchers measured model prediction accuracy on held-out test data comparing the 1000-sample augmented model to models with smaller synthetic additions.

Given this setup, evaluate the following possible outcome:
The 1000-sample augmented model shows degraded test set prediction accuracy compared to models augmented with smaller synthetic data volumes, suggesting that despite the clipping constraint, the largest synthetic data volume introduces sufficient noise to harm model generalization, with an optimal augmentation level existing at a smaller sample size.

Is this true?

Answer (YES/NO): YES